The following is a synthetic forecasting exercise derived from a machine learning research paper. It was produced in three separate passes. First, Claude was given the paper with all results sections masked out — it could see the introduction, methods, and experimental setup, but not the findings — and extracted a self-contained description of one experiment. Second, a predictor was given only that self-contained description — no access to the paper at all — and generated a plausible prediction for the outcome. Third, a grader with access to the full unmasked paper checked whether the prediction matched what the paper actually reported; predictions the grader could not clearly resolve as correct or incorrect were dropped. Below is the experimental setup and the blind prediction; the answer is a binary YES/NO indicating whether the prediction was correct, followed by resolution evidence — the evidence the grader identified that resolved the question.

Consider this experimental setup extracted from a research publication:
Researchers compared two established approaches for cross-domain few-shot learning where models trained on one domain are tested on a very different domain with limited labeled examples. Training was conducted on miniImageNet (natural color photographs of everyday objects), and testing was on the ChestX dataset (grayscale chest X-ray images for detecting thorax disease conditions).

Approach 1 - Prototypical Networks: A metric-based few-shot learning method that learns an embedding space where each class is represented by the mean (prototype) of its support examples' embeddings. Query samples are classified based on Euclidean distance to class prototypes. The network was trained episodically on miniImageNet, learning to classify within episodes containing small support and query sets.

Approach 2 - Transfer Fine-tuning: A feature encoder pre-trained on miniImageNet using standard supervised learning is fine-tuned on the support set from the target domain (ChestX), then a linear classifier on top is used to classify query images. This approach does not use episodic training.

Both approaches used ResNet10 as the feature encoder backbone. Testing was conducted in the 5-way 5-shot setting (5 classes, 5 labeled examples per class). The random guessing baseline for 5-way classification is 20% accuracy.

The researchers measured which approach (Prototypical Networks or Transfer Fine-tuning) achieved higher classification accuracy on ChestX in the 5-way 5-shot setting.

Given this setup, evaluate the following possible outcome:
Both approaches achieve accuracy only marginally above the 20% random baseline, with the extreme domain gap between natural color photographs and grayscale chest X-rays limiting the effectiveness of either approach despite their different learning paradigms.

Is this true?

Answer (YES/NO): YES